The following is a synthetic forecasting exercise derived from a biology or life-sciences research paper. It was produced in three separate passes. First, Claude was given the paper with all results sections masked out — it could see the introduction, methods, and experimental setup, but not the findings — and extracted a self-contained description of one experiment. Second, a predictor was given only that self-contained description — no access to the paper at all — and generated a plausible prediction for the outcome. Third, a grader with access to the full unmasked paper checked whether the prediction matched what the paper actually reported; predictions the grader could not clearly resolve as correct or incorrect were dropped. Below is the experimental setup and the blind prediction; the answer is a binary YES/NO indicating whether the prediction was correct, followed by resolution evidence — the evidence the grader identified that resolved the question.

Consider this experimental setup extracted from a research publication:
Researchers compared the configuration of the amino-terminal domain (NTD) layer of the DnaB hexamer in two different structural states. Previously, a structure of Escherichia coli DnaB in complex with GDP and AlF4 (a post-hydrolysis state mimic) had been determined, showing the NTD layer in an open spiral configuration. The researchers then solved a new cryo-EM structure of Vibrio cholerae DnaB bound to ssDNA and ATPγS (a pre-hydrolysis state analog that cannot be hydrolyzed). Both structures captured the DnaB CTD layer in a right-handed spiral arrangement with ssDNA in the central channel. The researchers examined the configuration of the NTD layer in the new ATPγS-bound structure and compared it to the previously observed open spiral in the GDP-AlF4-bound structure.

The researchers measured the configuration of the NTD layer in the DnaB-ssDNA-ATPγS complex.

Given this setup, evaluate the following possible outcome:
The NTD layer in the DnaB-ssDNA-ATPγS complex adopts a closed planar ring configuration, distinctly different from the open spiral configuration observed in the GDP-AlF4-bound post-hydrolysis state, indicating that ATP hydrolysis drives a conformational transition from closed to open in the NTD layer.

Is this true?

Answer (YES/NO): YES